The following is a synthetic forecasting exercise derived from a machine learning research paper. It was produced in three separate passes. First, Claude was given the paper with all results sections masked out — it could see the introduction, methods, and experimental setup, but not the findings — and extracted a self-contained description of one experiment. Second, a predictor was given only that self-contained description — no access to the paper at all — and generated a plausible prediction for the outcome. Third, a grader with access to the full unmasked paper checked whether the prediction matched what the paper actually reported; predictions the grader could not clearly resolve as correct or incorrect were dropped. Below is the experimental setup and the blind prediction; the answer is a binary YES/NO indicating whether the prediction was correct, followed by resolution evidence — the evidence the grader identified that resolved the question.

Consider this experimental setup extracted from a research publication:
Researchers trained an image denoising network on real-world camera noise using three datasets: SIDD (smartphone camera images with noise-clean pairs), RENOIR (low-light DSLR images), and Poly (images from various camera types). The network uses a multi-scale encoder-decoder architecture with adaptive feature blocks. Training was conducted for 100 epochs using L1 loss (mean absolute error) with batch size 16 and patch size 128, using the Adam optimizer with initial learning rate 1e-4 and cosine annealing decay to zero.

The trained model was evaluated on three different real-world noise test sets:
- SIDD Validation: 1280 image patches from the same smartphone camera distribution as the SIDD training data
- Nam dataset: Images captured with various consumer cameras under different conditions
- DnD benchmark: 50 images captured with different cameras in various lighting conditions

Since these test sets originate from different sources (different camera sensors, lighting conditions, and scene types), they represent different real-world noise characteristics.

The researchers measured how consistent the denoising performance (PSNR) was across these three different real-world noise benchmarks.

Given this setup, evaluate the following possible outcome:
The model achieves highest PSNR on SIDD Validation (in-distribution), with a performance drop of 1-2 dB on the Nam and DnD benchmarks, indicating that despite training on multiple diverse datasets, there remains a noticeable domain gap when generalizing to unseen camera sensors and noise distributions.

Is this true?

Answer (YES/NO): NO